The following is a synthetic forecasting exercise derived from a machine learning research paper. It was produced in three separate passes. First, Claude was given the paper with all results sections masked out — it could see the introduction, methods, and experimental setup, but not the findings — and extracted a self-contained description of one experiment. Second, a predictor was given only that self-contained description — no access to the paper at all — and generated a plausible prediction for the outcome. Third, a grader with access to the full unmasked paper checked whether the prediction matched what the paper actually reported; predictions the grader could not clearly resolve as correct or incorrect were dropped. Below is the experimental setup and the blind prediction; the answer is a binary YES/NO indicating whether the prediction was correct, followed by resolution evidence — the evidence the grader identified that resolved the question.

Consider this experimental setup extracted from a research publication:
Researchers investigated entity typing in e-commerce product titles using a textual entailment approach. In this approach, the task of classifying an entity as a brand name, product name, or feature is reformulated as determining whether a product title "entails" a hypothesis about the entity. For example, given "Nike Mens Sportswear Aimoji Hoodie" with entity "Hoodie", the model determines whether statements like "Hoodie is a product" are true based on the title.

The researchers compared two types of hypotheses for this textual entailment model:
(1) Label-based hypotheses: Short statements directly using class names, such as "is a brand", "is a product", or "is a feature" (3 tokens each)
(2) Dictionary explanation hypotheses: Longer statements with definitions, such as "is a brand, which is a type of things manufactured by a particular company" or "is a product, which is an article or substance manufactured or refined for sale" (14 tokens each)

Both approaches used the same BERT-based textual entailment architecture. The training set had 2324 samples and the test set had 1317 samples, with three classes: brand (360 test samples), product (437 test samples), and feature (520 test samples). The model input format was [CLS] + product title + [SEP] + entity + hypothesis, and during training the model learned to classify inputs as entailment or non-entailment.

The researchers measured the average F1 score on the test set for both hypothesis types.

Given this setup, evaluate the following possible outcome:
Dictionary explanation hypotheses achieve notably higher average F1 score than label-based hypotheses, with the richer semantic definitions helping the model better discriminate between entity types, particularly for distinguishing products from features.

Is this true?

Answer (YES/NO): NO